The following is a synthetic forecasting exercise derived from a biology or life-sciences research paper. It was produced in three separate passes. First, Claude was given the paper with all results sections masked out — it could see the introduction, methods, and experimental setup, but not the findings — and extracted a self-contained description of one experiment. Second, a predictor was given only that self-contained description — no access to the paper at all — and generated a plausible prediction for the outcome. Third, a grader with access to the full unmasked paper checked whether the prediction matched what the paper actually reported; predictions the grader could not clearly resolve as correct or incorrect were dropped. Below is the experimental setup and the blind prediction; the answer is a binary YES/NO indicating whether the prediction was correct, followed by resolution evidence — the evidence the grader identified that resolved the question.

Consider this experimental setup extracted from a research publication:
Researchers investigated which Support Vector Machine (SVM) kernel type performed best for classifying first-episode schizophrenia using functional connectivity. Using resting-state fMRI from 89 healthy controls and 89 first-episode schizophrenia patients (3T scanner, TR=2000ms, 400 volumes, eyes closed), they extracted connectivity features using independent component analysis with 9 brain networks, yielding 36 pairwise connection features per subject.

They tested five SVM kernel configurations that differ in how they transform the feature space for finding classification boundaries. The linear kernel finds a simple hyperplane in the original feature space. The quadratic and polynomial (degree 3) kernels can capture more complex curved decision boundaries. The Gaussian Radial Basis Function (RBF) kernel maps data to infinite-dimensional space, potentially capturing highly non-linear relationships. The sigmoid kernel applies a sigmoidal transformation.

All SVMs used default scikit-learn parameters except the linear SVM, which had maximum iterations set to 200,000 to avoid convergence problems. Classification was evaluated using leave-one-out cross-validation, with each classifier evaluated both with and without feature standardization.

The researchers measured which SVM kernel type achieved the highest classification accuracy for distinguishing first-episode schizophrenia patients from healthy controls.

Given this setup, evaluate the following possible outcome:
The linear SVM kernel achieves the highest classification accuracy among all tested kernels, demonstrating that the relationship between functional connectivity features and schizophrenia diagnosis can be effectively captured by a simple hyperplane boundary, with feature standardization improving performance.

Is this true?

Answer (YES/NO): NO